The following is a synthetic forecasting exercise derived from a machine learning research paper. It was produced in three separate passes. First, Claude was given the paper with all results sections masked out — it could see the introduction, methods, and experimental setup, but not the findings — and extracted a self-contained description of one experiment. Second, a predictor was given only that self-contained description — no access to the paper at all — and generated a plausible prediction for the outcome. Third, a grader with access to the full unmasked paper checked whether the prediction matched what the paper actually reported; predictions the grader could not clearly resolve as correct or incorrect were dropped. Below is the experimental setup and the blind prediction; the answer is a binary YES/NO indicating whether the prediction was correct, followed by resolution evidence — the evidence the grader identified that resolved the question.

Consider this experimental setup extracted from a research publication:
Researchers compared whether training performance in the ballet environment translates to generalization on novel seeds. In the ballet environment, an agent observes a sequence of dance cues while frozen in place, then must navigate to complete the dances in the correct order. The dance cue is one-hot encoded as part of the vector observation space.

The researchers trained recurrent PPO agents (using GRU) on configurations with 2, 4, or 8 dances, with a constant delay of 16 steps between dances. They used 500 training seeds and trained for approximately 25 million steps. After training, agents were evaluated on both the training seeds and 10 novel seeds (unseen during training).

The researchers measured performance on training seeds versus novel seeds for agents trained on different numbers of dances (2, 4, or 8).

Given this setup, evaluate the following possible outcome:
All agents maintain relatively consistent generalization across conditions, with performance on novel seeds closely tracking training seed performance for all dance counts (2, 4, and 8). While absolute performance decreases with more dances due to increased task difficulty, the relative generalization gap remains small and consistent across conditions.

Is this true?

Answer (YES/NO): NO